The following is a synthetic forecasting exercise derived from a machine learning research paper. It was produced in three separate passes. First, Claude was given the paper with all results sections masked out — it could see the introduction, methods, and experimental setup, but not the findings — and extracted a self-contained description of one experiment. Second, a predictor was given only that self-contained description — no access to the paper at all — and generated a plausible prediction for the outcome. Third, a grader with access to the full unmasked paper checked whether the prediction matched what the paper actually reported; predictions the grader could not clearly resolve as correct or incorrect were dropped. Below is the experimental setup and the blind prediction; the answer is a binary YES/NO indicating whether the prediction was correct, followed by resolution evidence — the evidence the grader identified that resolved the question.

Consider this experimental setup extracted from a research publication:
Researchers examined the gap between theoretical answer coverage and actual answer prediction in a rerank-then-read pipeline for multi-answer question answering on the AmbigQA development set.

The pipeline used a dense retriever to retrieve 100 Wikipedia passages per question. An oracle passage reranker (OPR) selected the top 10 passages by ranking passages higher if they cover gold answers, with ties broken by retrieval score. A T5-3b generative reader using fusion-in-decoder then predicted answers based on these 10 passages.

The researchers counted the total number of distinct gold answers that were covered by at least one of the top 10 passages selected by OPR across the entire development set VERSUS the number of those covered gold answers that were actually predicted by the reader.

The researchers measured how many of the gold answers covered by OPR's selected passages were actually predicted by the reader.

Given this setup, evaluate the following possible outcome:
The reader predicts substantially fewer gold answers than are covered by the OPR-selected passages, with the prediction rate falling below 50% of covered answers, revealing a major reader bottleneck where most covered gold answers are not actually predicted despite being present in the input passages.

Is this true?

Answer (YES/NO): YES